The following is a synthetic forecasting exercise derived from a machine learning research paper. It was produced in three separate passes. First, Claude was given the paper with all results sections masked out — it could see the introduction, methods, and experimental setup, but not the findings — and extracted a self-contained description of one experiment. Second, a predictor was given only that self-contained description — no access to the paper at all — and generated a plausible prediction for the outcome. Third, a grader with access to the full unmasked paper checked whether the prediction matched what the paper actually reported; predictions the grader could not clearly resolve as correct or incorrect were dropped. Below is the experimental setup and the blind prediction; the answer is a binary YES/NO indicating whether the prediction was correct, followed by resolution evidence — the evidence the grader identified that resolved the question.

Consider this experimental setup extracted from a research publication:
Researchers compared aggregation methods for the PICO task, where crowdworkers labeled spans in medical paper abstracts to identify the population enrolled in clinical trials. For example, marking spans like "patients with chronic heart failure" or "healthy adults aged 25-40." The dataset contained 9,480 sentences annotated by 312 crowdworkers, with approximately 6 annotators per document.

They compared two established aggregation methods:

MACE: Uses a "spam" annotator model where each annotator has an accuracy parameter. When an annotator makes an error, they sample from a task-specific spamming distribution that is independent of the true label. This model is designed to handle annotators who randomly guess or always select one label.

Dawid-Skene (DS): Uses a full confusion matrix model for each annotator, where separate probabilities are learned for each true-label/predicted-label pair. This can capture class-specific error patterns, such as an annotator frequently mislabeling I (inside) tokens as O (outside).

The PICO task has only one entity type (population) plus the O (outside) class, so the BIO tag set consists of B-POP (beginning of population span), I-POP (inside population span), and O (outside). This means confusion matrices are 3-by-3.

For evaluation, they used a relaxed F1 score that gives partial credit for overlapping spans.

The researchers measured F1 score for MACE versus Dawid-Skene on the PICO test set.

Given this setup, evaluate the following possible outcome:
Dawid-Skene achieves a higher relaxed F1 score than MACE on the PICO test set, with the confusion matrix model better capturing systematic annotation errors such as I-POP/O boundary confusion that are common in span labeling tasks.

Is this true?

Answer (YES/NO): YES